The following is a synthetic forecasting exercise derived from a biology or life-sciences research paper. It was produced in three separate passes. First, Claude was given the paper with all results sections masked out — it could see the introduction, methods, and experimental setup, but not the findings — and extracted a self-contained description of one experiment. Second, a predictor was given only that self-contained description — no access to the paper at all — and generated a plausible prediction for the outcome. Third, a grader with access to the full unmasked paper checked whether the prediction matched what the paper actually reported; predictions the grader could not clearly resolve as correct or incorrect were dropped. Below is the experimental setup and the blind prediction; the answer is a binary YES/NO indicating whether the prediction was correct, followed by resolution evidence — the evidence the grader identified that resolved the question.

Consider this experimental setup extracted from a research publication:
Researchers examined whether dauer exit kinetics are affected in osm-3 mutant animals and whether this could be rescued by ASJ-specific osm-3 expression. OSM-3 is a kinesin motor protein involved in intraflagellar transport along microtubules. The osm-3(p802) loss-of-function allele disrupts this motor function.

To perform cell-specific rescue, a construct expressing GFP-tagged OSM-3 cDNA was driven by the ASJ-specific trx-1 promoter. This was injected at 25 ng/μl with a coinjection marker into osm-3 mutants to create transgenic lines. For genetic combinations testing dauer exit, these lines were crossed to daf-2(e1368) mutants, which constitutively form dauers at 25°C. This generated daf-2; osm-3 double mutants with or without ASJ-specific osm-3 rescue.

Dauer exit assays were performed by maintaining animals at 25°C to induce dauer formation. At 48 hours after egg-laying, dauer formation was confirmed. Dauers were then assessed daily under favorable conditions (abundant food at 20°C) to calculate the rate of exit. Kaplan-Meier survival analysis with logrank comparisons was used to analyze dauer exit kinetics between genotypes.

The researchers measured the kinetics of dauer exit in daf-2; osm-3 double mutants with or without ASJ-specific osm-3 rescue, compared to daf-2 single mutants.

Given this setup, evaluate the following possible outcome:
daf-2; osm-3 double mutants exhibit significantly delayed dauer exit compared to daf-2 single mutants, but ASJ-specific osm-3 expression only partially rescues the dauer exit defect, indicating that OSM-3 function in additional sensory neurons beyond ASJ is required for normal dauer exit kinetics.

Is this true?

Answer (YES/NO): NO